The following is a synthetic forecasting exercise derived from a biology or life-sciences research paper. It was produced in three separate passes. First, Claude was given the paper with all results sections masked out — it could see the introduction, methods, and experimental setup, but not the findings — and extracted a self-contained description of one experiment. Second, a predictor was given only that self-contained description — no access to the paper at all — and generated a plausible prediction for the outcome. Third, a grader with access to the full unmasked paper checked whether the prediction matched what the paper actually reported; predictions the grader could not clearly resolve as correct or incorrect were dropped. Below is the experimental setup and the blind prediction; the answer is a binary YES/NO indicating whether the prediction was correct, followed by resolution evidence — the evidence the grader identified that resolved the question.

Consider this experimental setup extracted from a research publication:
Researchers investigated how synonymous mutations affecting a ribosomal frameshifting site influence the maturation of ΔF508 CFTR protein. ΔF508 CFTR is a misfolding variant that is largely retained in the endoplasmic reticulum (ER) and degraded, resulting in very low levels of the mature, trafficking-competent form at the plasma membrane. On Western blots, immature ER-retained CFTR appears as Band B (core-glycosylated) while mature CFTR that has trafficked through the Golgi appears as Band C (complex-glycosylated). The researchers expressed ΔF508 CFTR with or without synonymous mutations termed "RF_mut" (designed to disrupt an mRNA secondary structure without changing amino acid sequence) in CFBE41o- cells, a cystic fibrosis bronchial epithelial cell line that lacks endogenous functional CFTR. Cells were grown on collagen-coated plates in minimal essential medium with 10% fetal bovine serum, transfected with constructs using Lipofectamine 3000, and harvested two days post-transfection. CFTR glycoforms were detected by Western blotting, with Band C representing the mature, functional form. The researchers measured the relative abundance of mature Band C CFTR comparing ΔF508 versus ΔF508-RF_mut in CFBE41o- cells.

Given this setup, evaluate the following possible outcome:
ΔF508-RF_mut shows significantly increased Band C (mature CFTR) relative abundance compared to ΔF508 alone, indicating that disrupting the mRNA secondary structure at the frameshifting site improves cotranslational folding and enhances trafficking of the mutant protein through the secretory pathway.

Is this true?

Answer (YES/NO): NO